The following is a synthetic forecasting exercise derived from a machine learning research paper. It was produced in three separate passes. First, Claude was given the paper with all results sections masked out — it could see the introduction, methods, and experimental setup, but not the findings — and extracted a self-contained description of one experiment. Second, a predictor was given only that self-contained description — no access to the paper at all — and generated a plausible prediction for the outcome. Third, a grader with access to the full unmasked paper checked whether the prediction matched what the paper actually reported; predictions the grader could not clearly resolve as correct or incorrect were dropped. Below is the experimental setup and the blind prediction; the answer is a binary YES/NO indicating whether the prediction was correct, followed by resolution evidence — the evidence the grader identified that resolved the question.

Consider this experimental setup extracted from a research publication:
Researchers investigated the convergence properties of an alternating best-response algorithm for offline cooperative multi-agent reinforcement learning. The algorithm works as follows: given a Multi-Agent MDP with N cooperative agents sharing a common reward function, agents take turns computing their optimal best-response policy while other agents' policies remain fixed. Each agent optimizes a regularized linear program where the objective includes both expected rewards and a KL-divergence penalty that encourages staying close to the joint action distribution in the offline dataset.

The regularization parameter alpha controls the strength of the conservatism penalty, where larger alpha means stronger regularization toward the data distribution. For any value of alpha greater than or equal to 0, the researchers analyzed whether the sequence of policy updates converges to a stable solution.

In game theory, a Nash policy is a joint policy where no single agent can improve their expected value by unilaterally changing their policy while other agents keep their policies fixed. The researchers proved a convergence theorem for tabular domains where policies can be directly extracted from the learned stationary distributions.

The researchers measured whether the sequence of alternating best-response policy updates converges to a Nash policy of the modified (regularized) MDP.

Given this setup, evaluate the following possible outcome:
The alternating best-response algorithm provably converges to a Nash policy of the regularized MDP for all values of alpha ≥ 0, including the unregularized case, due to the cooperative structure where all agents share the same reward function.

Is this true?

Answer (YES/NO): YES